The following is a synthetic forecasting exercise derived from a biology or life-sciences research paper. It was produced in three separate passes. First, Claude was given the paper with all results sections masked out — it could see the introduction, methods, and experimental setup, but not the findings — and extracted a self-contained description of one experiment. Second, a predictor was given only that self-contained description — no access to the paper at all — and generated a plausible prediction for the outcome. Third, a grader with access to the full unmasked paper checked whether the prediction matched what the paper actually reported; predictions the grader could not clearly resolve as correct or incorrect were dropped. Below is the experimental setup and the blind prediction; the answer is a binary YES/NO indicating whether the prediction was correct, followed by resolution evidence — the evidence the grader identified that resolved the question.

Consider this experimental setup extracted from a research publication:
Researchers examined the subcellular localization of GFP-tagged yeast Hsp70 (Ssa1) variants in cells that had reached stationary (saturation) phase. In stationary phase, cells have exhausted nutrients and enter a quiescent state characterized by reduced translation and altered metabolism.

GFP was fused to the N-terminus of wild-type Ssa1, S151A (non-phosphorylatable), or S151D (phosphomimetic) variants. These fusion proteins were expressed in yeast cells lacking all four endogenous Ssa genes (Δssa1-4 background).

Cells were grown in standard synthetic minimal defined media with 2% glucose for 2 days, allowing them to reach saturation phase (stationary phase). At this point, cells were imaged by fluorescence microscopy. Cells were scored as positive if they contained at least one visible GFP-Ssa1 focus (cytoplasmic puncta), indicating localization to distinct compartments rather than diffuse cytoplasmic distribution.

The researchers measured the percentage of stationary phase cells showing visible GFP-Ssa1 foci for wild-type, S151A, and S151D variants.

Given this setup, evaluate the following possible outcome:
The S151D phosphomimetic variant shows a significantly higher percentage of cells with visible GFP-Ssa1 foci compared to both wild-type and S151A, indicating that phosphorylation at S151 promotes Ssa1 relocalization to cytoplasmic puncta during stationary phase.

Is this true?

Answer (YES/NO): NO